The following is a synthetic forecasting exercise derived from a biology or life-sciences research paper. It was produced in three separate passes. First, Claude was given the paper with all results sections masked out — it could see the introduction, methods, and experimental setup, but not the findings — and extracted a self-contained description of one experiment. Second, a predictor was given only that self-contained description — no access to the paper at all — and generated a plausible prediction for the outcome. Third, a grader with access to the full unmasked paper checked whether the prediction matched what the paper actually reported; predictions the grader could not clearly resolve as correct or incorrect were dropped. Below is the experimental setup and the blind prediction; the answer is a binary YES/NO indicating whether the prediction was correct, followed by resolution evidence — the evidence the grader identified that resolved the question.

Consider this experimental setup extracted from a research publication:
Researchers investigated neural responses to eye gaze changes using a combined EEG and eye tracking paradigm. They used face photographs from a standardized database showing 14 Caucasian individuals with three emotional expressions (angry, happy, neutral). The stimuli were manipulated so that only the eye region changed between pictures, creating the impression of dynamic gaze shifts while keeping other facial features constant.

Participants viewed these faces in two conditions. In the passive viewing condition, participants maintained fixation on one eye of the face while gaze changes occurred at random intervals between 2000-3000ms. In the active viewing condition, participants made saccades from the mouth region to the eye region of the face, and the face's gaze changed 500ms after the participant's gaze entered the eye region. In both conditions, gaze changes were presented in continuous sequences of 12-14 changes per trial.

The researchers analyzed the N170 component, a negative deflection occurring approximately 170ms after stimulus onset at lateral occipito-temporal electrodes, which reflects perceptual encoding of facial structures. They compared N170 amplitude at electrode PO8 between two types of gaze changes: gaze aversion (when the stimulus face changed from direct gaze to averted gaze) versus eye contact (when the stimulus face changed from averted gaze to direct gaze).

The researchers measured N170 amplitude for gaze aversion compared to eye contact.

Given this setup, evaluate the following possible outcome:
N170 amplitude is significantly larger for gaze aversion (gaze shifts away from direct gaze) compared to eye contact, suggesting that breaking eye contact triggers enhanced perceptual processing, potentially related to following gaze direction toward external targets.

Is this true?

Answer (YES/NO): YES